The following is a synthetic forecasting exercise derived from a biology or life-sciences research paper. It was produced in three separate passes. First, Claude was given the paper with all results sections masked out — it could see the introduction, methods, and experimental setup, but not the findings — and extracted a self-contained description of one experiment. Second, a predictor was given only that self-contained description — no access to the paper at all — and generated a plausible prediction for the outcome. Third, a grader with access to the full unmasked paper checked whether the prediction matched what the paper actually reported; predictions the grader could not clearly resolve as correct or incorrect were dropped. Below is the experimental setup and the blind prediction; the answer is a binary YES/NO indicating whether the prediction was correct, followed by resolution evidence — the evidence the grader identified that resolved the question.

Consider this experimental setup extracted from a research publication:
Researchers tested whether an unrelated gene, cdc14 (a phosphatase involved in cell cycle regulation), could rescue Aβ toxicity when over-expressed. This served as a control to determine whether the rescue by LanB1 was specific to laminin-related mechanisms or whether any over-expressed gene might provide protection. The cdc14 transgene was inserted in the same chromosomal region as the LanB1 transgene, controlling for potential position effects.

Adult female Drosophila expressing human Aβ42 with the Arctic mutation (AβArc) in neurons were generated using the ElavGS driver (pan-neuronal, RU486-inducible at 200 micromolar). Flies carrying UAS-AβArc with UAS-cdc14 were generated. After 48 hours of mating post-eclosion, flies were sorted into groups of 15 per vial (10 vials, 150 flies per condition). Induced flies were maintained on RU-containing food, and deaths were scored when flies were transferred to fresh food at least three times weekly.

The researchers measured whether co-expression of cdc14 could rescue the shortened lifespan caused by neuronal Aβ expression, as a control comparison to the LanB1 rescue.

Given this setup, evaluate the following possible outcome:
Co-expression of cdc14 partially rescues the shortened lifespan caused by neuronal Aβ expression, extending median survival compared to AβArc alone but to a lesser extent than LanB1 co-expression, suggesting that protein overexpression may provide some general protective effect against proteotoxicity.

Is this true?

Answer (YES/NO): YES